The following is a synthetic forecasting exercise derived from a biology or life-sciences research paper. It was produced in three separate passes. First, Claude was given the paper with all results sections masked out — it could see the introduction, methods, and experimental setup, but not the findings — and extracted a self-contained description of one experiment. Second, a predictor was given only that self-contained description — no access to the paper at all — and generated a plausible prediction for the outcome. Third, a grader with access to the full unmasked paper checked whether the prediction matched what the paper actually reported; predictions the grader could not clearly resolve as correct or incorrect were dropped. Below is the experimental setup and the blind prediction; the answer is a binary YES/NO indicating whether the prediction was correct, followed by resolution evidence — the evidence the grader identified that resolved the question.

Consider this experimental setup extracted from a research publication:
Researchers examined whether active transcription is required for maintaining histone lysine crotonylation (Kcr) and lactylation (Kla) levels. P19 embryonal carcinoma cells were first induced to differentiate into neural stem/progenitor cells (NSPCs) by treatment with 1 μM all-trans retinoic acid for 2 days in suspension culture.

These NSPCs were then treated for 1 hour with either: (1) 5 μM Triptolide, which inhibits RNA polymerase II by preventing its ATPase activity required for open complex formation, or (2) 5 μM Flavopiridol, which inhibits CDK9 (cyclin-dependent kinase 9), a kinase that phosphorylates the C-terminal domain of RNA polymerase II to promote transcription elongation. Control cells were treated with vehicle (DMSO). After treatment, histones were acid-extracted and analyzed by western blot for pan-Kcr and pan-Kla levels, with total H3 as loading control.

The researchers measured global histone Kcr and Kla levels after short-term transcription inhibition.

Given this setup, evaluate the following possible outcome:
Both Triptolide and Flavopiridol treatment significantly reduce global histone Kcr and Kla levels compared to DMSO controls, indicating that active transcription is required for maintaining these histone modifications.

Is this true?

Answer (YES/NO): NO